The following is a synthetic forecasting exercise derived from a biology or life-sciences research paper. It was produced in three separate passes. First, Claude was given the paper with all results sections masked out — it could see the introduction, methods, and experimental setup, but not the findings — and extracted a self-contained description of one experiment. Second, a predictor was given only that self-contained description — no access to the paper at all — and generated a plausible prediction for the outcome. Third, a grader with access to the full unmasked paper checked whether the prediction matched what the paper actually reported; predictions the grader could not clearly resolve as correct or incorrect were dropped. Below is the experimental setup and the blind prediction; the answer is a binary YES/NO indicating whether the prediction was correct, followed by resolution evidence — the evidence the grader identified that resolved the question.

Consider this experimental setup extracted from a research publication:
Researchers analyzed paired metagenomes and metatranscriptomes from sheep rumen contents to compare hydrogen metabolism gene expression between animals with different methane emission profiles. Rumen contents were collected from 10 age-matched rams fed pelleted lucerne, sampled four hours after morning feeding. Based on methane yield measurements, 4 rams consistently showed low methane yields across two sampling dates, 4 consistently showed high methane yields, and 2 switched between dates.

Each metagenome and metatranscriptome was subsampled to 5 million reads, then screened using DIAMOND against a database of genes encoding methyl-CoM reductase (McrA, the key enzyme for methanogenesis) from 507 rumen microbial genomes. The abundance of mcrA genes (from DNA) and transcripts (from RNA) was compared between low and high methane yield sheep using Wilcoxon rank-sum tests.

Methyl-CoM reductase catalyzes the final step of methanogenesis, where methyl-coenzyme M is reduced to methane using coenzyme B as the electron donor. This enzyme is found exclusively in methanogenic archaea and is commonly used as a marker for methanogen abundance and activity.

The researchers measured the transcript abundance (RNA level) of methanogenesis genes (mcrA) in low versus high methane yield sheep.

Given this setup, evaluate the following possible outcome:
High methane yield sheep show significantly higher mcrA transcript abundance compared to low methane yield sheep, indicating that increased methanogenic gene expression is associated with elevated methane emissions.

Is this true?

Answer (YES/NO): YES